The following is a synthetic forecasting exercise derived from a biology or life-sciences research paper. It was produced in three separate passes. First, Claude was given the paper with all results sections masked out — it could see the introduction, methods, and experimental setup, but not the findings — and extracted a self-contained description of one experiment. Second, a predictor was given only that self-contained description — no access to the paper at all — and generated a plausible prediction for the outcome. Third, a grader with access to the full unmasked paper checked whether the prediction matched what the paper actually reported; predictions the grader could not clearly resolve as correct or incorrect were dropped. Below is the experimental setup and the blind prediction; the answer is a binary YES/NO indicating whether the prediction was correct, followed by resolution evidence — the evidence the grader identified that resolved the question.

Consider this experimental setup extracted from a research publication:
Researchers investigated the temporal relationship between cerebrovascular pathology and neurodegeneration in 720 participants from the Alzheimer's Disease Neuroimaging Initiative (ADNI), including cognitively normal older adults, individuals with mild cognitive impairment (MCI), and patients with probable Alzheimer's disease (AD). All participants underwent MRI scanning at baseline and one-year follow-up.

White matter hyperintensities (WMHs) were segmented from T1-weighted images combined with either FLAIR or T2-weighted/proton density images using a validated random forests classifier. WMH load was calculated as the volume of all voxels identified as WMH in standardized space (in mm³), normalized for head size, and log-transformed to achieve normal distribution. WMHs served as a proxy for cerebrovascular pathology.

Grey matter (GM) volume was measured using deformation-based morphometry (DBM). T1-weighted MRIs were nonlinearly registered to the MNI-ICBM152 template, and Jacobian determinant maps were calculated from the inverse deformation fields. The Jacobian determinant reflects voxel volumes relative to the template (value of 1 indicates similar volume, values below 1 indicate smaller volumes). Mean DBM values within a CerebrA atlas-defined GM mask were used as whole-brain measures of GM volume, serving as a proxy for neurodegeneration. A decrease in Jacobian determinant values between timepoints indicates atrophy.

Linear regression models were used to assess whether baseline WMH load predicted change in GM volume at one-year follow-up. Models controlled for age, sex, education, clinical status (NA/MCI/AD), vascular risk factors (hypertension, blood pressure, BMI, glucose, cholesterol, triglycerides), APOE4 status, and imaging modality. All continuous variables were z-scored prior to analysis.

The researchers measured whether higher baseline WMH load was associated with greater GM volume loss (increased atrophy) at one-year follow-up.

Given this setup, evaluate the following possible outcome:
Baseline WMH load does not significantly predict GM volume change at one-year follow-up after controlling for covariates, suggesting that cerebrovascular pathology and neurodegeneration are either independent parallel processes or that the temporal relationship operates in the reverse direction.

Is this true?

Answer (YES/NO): NO